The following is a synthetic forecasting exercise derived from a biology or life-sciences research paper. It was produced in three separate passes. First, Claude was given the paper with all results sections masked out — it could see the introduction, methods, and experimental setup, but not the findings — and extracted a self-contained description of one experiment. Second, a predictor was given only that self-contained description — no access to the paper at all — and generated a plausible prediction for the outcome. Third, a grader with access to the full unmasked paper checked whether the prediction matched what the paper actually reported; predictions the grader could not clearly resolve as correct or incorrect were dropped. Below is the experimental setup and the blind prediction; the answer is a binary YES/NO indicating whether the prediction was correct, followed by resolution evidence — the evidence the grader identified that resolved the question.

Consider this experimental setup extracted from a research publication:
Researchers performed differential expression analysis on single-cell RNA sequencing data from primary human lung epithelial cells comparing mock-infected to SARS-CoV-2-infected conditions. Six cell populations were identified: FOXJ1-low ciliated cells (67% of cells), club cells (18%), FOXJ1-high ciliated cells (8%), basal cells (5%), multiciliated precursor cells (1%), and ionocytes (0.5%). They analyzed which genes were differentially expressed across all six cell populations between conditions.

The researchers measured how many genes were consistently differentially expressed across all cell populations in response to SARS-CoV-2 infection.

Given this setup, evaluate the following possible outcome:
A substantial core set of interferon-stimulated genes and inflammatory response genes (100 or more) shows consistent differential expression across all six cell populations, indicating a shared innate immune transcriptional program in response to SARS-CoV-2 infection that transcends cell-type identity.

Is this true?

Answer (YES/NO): NO